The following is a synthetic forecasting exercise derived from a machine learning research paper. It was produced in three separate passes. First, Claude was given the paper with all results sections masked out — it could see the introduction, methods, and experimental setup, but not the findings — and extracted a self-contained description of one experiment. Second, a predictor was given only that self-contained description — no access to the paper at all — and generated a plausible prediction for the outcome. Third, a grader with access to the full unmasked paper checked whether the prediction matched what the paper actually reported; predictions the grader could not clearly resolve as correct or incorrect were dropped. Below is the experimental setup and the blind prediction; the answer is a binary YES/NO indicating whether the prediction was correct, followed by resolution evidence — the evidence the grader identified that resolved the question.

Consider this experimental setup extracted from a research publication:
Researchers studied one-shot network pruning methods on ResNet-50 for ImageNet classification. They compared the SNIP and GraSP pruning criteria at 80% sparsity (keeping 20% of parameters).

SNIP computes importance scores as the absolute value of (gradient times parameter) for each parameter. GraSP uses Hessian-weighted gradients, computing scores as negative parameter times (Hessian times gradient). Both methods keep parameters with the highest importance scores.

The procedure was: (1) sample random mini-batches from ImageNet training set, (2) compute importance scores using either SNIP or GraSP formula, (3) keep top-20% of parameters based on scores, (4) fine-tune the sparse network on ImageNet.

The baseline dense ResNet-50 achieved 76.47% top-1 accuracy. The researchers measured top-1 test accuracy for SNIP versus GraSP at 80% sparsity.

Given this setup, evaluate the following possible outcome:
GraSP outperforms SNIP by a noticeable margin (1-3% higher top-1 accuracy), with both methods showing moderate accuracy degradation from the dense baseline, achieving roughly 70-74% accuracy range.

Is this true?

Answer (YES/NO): NO